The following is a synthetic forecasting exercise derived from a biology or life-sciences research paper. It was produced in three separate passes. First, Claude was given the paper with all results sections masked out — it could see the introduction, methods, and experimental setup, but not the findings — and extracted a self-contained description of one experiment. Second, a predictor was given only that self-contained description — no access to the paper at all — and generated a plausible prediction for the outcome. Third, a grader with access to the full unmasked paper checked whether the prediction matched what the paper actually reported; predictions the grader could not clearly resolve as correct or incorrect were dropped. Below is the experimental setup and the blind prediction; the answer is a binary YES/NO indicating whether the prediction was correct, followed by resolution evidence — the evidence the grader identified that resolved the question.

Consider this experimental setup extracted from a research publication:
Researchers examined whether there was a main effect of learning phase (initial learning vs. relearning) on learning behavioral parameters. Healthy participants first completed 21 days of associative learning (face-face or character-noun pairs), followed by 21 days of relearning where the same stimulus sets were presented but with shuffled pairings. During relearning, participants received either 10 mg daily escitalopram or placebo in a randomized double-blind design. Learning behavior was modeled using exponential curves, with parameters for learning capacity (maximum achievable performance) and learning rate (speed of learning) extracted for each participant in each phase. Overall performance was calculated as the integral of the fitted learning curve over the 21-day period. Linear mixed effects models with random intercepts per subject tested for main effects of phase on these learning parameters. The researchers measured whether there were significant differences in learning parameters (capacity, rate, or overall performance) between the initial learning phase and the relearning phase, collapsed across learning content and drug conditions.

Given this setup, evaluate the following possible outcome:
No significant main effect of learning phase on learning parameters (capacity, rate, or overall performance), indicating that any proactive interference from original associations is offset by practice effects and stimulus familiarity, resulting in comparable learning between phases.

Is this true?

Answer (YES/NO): NO